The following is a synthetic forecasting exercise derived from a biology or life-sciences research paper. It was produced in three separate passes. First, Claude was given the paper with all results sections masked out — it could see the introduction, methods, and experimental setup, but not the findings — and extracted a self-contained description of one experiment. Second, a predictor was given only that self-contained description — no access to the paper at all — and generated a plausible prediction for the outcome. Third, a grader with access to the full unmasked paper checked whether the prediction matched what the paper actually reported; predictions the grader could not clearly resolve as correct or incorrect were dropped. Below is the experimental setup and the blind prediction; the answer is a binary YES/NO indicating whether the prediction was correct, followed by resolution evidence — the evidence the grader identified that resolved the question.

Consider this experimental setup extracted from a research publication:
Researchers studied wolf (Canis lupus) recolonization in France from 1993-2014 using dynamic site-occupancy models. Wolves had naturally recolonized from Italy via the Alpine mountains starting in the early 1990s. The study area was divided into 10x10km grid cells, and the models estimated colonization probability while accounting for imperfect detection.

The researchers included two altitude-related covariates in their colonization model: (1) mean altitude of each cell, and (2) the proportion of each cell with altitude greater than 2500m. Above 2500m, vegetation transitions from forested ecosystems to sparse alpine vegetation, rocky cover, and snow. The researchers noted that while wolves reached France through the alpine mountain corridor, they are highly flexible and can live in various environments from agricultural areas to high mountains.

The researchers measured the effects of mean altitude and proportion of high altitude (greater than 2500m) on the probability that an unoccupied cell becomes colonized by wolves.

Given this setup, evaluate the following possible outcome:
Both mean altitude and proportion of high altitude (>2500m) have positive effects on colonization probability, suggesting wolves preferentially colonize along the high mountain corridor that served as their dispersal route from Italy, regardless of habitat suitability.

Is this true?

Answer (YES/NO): NO